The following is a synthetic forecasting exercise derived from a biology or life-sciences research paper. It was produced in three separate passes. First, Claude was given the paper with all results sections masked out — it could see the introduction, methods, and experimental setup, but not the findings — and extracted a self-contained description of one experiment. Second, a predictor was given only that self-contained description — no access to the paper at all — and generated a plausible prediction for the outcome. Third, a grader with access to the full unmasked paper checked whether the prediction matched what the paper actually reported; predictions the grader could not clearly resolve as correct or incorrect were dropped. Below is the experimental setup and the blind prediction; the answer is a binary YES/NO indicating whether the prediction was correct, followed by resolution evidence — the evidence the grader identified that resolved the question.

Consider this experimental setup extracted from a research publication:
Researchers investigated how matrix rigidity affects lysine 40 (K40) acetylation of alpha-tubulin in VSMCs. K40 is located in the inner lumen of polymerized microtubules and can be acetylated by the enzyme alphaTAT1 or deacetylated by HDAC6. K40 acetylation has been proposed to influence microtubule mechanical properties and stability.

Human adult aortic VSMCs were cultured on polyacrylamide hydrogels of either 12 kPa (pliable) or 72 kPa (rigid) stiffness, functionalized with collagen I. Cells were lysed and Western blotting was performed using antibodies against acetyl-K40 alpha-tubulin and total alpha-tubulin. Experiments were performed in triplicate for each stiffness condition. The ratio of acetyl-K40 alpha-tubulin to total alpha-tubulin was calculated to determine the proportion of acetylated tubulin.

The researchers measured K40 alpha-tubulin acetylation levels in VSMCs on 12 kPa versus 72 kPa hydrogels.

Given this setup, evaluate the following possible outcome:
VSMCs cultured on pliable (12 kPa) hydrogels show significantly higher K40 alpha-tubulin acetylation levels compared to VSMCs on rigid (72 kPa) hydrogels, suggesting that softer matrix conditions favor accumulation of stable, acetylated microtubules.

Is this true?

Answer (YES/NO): NO